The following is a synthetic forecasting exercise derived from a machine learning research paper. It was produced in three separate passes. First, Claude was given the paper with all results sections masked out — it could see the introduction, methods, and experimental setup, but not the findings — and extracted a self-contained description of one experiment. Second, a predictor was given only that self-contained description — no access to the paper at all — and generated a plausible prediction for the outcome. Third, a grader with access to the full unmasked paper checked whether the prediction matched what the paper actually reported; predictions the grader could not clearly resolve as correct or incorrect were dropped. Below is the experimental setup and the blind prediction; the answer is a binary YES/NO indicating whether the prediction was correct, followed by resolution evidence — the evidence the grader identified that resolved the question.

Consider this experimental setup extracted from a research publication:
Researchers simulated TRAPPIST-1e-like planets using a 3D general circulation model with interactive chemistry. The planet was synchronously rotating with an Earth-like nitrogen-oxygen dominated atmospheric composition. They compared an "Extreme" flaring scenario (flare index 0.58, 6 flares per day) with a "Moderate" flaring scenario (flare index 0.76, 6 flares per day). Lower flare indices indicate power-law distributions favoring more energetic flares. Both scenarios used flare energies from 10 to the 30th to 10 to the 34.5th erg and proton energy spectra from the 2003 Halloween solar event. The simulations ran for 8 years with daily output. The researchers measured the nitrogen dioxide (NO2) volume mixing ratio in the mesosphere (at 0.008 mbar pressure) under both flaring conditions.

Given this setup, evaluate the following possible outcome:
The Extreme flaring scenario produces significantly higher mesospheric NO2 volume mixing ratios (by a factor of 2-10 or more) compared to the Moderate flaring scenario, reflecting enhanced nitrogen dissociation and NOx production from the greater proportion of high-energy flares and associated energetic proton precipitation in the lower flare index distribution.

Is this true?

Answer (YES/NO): YES